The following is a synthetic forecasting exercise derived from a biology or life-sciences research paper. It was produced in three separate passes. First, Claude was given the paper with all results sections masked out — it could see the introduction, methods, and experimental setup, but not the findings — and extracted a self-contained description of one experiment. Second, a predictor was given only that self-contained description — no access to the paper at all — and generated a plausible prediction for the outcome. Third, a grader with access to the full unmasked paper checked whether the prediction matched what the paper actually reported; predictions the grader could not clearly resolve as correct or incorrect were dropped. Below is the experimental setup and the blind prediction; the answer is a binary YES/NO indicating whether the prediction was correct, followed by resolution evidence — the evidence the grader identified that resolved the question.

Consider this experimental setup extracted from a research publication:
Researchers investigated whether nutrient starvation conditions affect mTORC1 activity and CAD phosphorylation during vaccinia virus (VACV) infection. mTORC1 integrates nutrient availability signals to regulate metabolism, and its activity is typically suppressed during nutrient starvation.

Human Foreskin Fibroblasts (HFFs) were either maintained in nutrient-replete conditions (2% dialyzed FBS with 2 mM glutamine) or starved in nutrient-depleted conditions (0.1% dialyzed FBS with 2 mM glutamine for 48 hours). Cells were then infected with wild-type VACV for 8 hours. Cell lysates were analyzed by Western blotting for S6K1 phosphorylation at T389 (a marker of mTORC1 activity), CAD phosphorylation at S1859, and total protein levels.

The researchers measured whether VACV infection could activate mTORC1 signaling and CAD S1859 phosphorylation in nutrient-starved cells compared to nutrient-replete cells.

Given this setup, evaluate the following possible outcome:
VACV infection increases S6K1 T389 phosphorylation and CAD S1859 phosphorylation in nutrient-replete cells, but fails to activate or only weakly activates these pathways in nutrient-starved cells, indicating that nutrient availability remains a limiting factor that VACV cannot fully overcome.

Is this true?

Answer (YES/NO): NO